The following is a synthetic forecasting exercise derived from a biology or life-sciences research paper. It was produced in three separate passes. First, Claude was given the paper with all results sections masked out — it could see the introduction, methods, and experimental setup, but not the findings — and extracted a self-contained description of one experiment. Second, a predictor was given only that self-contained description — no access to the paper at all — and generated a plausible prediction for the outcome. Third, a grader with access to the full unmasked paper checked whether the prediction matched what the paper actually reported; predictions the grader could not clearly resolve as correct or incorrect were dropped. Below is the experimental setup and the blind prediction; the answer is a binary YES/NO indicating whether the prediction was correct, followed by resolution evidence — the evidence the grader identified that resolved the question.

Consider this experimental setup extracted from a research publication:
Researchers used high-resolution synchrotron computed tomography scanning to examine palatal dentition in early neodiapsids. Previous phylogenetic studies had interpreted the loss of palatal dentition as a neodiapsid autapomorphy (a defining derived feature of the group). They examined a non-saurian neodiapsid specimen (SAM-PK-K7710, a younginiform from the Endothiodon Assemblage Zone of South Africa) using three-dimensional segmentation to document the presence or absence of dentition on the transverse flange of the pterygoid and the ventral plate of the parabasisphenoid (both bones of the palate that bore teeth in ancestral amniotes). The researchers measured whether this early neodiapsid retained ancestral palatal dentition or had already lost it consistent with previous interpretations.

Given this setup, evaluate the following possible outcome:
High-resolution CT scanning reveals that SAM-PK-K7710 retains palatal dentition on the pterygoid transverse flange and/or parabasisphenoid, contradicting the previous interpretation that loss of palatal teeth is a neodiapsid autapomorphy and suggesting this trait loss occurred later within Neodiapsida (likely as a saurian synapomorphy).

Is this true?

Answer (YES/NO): YES